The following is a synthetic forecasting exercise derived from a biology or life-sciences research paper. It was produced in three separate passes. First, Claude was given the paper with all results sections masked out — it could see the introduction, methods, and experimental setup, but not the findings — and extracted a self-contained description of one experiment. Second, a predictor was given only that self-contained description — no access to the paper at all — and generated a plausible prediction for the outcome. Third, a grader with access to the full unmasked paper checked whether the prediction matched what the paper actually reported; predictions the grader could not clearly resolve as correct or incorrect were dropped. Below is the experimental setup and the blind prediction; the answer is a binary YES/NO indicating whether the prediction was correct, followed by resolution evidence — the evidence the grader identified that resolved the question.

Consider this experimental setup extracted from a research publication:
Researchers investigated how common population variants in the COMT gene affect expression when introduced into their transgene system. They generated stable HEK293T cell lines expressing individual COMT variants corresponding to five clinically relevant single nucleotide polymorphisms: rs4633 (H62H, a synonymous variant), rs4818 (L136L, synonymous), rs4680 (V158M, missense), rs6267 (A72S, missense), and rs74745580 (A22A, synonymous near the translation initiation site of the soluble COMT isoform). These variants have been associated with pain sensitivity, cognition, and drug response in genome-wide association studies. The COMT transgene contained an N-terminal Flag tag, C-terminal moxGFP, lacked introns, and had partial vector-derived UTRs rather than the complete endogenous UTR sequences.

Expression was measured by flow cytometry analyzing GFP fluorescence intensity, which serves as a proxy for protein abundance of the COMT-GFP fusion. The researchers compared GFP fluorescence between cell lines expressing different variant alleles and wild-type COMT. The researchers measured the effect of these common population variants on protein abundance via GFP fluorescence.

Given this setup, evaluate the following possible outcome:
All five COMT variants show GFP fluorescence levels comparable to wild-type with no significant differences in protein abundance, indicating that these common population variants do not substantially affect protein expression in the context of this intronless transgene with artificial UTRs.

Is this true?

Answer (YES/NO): YES